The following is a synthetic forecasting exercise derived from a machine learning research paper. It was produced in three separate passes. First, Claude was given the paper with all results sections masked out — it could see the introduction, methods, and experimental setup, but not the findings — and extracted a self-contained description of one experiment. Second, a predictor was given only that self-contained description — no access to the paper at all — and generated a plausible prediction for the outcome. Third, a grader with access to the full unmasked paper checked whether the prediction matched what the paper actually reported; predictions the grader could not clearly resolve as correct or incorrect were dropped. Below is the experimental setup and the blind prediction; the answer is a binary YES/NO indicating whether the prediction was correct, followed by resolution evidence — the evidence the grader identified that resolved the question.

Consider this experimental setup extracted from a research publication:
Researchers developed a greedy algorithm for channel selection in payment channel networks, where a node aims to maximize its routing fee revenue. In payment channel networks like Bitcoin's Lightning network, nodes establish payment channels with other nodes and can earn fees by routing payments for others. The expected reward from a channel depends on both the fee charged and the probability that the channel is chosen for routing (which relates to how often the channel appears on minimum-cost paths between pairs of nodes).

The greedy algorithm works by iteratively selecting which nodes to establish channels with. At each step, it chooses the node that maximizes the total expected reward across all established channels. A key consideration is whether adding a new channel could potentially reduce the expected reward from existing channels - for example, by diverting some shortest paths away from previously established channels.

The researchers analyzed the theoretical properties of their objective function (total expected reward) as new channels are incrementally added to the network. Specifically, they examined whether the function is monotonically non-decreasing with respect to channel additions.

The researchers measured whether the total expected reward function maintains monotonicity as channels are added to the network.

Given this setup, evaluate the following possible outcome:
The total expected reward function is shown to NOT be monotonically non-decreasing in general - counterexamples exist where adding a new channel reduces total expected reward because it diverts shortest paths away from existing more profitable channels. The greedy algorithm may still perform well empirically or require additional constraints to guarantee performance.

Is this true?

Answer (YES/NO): NO